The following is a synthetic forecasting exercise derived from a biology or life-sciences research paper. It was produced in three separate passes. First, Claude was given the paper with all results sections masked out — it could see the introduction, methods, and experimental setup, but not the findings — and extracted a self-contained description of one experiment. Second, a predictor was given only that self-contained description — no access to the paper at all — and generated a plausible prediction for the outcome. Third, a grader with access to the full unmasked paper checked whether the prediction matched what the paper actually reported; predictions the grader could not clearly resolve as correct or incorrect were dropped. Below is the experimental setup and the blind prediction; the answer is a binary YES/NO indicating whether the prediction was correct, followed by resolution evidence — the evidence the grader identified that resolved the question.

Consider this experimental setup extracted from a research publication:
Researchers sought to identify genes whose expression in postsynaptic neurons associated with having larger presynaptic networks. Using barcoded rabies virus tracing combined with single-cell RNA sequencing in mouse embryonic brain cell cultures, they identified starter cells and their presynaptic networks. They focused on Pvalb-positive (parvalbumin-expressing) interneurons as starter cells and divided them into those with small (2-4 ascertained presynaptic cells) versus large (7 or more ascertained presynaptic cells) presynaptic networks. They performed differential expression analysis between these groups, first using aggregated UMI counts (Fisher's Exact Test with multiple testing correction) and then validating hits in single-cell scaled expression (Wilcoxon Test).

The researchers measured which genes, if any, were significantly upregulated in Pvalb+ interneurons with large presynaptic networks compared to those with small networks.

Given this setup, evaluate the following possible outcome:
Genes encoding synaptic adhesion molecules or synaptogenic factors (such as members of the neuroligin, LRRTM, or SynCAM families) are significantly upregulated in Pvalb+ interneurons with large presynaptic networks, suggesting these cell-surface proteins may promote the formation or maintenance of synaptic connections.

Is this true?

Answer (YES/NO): NO